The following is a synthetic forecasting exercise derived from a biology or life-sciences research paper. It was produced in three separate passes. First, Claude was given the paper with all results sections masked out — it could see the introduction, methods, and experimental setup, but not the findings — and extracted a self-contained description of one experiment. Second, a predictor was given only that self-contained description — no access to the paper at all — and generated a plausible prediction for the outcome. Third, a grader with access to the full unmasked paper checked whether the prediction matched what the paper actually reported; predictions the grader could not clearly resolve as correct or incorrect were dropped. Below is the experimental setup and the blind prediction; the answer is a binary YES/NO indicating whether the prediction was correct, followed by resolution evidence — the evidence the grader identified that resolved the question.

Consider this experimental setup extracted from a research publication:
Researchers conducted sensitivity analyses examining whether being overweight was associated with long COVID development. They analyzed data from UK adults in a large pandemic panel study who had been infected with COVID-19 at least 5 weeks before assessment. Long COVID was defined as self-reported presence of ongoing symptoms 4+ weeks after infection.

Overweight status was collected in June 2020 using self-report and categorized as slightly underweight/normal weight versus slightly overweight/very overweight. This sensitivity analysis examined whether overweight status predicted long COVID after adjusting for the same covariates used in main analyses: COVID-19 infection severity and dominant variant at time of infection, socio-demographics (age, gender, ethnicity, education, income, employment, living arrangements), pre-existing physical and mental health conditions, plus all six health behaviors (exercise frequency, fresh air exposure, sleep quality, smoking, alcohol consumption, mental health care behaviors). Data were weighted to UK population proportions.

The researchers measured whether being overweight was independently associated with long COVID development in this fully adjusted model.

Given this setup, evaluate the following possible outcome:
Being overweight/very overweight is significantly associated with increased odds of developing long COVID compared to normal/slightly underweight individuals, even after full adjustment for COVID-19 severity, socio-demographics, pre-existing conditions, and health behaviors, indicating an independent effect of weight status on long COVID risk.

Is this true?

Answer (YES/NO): YES